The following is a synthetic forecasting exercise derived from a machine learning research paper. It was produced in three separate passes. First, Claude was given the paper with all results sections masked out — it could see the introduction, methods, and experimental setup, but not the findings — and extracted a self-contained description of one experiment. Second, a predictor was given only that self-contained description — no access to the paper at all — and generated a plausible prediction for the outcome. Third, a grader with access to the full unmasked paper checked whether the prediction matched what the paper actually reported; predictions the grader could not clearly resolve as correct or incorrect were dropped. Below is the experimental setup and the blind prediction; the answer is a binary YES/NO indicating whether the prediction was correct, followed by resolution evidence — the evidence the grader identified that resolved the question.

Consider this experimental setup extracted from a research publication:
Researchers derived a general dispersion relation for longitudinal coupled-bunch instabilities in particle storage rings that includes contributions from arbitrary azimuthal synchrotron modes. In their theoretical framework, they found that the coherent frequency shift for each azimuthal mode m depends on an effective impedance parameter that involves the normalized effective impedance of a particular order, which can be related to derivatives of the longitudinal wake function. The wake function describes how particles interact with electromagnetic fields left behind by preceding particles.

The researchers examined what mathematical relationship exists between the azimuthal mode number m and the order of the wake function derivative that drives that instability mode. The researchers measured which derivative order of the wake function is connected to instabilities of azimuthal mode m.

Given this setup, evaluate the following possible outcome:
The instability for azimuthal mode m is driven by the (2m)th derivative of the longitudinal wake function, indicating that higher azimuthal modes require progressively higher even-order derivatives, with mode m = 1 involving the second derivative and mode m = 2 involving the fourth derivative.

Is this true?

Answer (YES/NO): NO